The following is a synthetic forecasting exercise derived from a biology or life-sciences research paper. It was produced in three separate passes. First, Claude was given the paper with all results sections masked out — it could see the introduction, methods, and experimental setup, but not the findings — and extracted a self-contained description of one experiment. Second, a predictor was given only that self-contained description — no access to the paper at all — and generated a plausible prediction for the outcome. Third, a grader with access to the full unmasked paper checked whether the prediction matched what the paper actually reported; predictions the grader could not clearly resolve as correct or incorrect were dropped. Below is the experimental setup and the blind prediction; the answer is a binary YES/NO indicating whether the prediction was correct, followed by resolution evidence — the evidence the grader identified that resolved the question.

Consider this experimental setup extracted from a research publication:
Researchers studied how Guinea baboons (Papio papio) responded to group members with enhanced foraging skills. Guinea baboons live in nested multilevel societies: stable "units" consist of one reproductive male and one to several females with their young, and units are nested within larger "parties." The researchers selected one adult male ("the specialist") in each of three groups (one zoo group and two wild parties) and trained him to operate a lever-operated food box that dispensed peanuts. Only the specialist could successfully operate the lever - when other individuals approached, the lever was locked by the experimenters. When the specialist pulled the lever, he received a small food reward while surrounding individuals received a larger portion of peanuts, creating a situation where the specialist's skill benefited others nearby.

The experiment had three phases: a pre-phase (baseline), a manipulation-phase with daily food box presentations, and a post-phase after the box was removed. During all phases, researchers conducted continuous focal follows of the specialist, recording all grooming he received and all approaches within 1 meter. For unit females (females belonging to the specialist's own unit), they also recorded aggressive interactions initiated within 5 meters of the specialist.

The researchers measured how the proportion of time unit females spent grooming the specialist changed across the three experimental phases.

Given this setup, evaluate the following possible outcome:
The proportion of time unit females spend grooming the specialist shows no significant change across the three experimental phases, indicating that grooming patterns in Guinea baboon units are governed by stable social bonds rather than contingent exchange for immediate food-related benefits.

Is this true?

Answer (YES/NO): NO